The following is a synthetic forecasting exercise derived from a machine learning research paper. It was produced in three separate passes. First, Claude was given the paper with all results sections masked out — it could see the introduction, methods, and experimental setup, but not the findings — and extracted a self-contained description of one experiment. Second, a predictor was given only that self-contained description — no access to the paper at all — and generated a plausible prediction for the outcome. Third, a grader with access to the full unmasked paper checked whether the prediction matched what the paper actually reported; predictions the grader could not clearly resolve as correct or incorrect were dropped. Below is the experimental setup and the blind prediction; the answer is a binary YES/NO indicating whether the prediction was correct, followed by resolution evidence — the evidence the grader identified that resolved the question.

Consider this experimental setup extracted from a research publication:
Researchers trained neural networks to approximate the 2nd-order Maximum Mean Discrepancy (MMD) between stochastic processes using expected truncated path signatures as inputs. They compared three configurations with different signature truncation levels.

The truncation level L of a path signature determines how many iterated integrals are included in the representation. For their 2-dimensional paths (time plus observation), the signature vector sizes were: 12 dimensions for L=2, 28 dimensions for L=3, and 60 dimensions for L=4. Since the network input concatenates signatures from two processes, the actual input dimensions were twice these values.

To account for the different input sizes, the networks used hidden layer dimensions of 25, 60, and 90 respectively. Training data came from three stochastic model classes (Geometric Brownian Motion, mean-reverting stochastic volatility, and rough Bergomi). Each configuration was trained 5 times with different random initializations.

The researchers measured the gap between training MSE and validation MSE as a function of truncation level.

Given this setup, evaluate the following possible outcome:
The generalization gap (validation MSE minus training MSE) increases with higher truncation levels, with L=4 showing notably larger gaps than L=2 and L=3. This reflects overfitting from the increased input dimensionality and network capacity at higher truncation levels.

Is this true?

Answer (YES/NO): YES